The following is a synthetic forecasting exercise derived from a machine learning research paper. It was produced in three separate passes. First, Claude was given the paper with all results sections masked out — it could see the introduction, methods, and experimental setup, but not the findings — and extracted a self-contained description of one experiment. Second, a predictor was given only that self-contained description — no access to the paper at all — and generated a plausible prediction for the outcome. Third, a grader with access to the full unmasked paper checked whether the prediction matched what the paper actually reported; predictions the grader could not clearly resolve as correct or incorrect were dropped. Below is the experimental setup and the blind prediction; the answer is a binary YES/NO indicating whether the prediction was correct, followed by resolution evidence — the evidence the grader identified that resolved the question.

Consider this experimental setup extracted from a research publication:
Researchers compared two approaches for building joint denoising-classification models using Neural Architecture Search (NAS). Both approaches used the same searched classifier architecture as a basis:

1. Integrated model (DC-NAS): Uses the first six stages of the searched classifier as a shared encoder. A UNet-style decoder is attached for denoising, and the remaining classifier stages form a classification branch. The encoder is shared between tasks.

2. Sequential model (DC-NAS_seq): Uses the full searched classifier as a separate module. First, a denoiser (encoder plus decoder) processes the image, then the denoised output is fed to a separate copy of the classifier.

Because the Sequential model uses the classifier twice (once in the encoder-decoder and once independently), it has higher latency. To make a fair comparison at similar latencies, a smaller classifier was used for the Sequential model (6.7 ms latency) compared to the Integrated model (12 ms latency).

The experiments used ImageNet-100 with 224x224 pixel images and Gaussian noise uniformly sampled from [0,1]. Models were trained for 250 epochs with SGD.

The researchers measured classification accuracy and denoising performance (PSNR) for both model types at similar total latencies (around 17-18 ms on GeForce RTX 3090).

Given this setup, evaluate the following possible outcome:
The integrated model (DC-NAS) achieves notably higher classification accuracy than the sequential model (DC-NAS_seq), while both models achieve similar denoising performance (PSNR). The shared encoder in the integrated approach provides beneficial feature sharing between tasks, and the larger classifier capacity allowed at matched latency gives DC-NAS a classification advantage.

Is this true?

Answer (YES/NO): NO